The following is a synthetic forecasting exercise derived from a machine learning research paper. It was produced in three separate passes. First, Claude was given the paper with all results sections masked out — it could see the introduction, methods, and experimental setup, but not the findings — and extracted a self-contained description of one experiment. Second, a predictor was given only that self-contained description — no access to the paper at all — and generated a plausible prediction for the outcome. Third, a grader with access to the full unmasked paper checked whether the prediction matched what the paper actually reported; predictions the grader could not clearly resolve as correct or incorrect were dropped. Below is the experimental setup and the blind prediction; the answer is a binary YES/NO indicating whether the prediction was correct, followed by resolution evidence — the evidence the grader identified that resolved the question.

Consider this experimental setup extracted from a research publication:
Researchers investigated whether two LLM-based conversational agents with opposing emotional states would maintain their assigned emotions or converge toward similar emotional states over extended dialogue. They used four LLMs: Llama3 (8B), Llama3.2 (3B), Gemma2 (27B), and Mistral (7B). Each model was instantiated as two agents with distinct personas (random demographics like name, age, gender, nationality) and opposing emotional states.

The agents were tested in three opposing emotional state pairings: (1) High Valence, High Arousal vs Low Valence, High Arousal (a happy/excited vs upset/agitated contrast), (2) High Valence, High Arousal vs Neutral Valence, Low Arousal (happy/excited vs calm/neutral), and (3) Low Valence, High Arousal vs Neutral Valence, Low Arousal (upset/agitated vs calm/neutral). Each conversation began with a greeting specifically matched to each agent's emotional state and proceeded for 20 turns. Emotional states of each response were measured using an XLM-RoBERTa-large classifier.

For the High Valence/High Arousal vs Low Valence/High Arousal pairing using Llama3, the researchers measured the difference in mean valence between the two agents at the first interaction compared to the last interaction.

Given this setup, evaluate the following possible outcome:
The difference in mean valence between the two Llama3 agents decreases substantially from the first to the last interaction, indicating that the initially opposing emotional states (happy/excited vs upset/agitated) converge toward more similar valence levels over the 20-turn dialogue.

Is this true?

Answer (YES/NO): YES